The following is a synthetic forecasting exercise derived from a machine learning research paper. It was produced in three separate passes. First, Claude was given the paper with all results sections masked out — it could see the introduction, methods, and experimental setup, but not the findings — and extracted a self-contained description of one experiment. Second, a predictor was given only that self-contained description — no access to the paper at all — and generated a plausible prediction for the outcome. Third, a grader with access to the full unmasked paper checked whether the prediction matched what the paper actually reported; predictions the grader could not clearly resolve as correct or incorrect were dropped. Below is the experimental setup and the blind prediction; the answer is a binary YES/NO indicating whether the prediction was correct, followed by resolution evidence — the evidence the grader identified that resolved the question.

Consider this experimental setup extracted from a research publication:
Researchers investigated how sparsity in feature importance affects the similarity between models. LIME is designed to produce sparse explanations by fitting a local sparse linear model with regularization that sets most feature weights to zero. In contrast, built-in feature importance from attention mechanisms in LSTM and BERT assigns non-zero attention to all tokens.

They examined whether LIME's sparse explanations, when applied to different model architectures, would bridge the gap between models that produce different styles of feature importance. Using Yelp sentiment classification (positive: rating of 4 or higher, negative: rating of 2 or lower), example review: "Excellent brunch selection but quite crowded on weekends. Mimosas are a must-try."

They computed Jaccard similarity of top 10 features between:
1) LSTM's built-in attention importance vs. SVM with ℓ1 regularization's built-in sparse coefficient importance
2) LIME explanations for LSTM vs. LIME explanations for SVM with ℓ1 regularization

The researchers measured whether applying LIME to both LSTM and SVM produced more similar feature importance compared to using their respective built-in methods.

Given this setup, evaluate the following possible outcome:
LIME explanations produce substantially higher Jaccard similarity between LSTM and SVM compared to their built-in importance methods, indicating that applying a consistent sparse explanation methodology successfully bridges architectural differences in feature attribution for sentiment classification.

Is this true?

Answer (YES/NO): YES